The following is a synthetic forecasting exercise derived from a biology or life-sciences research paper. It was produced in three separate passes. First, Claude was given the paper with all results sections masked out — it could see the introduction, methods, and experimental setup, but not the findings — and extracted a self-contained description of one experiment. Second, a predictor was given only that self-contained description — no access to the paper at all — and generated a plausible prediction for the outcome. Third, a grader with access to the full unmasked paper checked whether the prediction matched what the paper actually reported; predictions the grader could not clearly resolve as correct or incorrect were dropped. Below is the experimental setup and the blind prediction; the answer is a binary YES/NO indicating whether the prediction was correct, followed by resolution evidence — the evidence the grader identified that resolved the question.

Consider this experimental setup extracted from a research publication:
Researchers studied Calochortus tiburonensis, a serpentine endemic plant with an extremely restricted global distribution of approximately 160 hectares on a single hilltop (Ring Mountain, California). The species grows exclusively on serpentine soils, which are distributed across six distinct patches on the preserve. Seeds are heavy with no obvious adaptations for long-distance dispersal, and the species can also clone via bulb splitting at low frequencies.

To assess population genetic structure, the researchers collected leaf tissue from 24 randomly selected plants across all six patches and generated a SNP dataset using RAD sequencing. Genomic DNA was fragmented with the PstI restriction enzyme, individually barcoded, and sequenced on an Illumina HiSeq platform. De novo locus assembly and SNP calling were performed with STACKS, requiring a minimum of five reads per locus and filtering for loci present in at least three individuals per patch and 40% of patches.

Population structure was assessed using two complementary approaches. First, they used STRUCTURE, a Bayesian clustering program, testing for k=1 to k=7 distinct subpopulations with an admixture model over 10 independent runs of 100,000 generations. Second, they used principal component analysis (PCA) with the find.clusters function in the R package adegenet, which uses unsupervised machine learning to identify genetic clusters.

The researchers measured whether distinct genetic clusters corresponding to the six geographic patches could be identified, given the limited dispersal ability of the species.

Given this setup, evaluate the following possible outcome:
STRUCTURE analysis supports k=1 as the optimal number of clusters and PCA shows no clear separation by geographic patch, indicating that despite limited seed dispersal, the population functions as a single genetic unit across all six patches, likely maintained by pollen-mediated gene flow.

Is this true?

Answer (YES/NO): YES